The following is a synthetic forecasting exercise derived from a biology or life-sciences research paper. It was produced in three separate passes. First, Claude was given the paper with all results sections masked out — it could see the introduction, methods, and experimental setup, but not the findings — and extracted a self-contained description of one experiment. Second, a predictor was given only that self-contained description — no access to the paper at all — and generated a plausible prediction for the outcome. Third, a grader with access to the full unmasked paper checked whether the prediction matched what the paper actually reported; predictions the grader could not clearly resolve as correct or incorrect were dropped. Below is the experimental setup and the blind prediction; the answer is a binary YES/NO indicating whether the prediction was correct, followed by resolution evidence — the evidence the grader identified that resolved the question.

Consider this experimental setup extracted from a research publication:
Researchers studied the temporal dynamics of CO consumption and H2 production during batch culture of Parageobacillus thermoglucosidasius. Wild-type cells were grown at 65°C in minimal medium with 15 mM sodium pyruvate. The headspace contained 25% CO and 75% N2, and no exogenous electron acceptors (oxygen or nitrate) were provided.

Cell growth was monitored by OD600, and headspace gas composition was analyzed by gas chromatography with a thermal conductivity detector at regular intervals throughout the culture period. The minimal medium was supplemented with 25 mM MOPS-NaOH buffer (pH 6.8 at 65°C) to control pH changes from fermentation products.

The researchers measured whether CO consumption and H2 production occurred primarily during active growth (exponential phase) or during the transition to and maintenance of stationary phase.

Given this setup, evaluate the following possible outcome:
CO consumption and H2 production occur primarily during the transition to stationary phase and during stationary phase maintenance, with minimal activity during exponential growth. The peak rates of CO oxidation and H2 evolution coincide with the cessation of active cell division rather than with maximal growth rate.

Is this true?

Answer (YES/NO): YES